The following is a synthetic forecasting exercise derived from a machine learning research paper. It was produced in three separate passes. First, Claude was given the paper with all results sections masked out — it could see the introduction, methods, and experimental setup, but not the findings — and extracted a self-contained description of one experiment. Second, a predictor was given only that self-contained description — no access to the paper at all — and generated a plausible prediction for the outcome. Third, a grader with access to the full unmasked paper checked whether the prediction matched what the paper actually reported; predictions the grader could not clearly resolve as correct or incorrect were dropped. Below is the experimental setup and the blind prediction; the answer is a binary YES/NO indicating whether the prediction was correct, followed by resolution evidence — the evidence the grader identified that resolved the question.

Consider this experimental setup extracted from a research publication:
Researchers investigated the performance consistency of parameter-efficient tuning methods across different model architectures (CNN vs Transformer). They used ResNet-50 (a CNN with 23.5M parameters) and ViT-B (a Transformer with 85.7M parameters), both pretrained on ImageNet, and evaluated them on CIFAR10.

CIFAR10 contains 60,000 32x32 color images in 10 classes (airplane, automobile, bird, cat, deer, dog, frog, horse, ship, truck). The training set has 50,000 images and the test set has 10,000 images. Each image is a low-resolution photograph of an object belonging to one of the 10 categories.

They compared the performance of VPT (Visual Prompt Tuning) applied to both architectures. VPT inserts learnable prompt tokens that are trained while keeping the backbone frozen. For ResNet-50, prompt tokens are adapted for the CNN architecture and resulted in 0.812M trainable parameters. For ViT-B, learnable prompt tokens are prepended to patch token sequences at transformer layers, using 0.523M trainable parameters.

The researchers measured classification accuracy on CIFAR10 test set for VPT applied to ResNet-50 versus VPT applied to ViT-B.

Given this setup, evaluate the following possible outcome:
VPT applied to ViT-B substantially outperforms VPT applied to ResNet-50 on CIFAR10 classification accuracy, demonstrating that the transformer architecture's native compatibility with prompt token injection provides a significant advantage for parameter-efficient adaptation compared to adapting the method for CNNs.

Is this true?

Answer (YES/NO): YES